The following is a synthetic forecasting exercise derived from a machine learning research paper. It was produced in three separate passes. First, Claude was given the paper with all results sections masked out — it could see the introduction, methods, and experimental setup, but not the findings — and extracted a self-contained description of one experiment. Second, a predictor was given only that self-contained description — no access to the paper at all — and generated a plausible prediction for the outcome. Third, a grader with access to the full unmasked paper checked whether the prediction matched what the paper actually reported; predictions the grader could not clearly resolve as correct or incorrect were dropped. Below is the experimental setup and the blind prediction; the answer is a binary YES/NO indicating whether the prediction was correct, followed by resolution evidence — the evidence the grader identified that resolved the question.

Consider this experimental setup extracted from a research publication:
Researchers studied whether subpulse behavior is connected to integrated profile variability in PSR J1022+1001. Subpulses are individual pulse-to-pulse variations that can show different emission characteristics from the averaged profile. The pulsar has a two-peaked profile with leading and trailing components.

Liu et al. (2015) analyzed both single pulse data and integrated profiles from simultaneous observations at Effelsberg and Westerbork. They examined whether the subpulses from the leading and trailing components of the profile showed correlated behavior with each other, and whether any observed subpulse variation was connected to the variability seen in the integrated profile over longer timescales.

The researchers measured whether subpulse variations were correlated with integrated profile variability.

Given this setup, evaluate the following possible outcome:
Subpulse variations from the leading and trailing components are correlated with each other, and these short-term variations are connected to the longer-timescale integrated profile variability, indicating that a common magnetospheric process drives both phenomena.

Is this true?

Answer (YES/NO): NO